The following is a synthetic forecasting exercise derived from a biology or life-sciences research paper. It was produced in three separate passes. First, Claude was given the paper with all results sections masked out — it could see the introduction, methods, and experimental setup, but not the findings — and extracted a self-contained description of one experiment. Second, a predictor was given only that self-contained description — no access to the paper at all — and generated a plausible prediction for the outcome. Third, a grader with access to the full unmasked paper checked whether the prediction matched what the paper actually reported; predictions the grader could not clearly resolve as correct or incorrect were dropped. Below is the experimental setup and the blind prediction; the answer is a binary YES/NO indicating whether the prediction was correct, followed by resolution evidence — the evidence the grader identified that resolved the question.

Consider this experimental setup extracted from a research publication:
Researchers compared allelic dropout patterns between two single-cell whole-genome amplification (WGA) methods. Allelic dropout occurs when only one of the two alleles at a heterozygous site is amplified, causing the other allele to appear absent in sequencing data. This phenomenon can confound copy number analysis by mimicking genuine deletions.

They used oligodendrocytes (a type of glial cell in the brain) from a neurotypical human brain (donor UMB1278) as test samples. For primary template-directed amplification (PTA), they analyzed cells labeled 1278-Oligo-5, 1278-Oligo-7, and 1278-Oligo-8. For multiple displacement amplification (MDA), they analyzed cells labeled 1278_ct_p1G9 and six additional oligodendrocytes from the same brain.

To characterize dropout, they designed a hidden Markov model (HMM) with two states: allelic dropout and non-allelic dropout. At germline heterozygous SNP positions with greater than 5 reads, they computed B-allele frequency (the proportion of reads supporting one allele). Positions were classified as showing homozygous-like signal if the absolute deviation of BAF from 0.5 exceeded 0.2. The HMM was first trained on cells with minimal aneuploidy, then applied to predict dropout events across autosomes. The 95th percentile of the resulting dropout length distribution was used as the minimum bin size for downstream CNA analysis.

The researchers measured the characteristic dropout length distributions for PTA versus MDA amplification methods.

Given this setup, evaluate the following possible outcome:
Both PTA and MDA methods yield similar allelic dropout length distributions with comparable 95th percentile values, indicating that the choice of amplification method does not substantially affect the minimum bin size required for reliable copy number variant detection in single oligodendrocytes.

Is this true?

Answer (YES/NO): NO